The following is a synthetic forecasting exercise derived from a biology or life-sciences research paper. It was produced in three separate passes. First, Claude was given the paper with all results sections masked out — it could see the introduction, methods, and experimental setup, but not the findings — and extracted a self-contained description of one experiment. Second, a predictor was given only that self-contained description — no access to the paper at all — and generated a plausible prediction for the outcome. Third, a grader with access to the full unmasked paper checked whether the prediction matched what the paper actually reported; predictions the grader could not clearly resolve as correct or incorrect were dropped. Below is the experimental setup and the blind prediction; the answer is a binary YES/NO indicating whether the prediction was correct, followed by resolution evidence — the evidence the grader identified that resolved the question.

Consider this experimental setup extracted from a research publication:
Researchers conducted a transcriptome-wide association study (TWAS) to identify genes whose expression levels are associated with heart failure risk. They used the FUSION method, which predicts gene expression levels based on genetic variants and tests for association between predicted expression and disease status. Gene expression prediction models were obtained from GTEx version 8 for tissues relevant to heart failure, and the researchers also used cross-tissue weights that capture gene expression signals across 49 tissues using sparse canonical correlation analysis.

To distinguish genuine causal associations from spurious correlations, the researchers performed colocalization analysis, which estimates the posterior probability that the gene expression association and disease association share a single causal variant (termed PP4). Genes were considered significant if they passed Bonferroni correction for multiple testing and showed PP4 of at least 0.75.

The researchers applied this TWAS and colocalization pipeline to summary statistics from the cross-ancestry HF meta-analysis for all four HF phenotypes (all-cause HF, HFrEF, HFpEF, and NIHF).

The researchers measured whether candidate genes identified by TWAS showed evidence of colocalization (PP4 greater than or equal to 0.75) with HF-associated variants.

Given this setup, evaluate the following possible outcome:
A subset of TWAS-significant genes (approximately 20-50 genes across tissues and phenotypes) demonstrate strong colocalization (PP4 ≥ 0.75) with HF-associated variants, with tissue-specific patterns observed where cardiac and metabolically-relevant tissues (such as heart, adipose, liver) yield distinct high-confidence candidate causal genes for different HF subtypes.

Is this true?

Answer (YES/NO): NO